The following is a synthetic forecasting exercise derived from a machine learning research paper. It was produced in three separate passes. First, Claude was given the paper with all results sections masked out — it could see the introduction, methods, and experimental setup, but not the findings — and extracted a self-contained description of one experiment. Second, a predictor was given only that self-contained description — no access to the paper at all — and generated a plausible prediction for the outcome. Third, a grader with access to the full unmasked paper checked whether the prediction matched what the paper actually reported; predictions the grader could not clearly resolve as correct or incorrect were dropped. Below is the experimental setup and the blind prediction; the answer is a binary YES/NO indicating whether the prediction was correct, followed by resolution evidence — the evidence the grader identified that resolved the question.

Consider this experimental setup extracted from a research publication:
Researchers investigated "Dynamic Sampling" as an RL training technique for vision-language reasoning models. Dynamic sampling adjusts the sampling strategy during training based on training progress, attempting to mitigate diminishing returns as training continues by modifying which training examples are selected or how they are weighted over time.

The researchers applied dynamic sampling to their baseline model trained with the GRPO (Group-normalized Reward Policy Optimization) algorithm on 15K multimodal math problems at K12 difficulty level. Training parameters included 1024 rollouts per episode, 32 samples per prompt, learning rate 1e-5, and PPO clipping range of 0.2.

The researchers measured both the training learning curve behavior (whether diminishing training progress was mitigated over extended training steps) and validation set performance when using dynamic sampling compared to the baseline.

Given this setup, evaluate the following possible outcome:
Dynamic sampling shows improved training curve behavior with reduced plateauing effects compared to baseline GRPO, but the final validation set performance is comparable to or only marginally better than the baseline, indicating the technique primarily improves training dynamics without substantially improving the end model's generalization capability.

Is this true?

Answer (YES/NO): NO